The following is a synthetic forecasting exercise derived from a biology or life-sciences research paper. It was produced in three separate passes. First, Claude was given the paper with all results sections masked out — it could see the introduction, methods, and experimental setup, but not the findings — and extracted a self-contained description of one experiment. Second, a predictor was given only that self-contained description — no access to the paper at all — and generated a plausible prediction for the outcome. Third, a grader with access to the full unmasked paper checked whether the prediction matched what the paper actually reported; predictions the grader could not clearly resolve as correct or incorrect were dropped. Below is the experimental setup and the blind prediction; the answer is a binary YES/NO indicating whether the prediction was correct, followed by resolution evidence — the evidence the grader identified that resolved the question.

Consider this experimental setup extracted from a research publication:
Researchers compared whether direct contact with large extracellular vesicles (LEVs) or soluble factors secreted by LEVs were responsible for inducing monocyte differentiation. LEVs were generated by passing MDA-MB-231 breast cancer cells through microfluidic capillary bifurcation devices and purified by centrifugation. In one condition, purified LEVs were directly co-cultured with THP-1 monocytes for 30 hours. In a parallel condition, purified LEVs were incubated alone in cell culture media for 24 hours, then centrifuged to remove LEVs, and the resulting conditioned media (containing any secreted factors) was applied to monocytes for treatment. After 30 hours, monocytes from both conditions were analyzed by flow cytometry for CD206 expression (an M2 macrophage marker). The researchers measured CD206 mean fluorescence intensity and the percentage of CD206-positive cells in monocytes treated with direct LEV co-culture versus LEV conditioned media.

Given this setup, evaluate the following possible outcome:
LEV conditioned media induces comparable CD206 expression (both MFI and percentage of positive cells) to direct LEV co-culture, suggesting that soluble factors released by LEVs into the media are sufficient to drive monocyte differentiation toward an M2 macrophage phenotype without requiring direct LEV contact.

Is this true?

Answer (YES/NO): NO